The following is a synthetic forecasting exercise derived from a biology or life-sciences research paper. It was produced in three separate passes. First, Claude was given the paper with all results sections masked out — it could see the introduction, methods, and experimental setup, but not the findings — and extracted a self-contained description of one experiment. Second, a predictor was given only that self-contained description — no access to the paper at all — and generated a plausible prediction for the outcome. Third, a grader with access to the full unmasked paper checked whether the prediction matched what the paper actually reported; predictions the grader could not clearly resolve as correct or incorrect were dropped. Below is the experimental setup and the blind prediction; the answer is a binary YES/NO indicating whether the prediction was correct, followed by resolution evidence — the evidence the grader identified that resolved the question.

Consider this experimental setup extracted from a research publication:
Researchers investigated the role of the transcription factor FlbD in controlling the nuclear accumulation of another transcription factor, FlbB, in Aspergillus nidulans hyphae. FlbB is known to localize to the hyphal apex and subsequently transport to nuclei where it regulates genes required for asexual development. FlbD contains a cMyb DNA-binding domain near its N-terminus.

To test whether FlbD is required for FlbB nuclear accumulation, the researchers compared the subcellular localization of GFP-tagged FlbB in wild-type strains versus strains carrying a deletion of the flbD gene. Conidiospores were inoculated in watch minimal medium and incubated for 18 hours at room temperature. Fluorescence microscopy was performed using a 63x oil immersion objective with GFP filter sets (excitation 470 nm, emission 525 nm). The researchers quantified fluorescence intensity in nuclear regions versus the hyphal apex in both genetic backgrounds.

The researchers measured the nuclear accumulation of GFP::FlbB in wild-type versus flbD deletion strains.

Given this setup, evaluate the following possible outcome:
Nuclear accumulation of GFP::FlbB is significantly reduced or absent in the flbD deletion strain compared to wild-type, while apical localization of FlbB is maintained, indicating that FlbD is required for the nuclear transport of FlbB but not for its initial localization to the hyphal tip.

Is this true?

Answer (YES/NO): YES